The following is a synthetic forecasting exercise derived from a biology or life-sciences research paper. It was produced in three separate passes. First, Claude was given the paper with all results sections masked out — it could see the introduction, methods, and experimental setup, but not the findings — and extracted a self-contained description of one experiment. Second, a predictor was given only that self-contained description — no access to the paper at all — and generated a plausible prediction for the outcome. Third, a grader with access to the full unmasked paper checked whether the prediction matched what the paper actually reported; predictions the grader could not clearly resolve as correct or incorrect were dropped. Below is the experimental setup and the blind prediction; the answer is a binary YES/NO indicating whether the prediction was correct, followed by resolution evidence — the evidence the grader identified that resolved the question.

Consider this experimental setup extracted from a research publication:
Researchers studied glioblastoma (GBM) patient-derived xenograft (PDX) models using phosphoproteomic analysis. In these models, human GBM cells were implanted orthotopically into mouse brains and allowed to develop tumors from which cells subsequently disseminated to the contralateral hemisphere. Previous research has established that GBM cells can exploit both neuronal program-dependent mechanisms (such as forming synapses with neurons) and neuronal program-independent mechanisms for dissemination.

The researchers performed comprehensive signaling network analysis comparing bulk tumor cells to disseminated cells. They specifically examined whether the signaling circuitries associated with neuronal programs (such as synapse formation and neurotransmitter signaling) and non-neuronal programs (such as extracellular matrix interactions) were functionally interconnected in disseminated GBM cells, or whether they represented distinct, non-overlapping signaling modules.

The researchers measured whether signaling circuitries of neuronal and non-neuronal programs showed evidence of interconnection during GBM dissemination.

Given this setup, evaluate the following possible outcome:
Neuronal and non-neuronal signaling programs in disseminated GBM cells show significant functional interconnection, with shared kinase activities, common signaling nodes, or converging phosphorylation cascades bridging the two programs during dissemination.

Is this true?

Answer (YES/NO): YES